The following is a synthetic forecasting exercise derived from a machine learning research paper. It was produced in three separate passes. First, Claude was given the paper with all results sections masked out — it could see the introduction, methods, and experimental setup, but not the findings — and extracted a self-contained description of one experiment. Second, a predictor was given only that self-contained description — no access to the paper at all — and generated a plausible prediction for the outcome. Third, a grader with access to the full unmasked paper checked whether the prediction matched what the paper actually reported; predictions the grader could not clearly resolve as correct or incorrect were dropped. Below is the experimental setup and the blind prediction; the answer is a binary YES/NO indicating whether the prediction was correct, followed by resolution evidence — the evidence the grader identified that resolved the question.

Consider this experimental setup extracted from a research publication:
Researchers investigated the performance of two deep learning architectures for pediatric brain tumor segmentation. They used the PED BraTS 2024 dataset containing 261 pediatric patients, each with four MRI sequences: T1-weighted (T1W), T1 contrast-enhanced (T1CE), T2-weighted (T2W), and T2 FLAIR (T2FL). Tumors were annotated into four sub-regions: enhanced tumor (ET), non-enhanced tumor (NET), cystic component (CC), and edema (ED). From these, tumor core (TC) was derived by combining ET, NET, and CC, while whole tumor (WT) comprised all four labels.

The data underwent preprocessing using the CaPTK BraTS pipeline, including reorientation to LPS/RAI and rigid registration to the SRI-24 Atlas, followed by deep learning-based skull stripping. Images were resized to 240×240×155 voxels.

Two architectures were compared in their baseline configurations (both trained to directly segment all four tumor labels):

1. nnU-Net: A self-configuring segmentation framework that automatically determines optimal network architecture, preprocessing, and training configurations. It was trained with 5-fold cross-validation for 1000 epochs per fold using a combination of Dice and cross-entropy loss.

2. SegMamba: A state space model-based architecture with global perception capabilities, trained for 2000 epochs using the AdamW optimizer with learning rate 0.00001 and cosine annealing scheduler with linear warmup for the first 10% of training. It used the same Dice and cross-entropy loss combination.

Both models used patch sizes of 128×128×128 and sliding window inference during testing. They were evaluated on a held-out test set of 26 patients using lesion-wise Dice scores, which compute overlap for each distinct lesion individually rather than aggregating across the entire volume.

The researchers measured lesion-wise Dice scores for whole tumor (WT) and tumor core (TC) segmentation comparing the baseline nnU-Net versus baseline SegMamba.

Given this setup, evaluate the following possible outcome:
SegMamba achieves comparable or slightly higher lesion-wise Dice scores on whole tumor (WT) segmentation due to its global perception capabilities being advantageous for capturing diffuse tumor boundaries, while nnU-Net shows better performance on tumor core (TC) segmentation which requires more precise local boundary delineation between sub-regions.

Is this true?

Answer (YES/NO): NO